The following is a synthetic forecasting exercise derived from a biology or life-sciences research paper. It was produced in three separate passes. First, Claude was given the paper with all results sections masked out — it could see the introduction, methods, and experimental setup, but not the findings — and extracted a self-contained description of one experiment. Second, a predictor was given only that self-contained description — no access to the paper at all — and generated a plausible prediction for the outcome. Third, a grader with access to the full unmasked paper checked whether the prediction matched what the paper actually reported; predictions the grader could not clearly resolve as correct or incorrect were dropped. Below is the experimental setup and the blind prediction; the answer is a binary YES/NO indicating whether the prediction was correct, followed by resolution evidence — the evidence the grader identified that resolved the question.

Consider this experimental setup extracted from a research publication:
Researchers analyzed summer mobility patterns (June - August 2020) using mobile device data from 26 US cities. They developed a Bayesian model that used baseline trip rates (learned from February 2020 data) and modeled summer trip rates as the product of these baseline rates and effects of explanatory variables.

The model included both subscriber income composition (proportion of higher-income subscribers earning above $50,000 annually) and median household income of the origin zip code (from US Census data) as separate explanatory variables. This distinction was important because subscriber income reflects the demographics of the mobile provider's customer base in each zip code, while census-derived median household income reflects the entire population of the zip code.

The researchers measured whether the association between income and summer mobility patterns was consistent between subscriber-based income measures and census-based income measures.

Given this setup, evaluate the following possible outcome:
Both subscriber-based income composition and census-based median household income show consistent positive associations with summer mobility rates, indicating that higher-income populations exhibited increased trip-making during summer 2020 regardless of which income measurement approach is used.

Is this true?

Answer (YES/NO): NO